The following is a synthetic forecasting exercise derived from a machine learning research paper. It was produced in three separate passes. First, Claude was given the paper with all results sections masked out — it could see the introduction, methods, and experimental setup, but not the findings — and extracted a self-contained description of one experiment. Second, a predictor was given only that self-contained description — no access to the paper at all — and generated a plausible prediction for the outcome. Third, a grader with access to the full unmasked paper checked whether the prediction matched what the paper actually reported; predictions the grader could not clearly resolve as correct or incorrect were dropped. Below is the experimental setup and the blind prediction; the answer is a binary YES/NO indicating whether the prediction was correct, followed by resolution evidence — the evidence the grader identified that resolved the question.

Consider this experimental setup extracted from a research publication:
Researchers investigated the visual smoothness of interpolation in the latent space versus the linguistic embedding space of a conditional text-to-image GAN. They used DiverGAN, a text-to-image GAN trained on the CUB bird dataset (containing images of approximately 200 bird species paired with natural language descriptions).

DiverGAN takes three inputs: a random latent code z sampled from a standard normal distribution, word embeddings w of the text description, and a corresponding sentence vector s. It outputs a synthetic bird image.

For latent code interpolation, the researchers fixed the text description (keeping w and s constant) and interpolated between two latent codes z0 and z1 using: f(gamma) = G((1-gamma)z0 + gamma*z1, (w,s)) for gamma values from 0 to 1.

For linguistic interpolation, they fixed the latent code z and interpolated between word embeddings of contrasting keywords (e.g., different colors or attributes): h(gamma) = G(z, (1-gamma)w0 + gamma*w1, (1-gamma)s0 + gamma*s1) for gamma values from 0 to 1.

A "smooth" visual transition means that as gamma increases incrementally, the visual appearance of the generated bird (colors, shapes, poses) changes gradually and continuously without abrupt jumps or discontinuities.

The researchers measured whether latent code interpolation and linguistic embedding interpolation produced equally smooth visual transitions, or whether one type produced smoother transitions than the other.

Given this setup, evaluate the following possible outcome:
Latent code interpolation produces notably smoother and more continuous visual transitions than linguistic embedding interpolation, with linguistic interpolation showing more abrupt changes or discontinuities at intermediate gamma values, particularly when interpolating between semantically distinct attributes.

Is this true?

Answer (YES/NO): YES